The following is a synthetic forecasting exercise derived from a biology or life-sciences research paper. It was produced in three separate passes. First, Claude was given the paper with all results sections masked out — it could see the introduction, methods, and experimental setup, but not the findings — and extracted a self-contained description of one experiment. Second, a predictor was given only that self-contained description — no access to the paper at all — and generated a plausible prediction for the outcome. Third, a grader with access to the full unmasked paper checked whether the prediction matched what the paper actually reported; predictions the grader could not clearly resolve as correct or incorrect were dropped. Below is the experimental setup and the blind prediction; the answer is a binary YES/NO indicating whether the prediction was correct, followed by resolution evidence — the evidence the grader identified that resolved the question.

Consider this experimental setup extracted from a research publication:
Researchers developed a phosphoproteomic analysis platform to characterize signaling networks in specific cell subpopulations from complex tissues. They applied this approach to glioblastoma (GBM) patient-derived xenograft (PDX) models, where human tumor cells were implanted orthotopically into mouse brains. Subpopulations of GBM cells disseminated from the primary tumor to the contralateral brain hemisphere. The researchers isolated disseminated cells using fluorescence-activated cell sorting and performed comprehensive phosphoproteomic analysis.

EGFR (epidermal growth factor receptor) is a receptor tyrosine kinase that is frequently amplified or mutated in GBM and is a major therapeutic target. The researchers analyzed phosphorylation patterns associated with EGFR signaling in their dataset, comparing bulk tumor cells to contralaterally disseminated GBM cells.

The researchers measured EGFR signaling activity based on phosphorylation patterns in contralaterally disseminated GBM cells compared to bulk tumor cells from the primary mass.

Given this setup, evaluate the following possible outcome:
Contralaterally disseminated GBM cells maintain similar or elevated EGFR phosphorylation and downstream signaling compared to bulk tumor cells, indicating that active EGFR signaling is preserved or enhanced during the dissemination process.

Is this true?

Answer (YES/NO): NO